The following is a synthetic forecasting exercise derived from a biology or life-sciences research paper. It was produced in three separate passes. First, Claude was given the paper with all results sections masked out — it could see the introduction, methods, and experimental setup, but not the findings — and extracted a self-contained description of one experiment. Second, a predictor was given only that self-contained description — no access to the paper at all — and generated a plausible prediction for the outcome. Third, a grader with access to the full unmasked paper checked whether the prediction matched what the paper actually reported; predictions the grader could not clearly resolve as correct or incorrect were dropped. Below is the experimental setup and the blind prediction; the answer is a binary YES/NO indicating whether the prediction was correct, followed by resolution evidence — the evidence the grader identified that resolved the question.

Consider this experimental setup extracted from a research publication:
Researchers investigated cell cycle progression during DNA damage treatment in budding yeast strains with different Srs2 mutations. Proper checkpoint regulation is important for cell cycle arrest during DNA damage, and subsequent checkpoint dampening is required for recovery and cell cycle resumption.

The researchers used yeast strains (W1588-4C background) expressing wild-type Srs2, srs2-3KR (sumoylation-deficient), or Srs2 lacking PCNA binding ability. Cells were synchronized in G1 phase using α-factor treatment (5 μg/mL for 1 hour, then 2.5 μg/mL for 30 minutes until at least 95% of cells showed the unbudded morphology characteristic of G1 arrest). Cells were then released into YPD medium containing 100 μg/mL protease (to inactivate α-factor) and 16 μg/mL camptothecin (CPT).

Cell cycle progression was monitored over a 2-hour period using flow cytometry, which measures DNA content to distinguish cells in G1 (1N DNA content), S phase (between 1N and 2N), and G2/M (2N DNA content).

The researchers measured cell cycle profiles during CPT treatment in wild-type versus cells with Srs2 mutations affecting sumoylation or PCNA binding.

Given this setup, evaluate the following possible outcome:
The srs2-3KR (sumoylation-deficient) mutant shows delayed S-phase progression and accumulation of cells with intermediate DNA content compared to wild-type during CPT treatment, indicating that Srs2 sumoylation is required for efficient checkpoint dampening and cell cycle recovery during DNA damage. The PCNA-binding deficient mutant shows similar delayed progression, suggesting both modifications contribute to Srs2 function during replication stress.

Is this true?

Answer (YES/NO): NO